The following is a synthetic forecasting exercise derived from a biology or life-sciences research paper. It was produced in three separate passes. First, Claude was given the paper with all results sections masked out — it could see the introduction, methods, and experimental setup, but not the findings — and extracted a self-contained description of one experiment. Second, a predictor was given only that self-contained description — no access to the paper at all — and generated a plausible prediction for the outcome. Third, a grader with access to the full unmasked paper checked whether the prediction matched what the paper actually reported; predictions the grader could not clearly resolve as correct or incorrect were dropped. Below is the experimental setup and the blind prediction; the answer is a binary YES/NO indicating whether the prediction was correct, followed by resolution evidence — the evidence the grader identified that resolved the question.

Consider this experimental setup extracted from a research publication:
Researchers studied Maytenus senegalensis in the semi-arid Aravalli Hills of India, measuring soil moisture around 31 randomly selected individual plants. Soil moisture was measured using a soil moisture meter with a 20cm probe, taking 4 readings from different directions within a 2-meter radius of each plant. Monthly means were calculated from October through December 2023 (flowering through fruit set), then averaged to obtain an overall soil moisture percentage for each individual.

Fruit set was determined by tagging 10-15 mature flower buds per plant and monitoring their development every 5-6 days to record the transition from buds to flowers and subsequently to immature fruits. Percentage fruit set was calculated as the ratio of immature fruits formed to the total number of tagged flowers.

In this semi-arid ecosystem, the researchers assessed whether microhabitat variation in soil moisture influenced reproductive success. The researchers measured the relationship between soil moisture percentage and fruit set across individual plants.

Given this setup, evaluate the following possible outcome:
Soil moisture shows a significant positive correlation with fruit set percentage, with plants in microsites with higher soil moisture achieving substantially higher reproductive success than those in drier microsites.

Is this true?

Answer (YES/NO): NO